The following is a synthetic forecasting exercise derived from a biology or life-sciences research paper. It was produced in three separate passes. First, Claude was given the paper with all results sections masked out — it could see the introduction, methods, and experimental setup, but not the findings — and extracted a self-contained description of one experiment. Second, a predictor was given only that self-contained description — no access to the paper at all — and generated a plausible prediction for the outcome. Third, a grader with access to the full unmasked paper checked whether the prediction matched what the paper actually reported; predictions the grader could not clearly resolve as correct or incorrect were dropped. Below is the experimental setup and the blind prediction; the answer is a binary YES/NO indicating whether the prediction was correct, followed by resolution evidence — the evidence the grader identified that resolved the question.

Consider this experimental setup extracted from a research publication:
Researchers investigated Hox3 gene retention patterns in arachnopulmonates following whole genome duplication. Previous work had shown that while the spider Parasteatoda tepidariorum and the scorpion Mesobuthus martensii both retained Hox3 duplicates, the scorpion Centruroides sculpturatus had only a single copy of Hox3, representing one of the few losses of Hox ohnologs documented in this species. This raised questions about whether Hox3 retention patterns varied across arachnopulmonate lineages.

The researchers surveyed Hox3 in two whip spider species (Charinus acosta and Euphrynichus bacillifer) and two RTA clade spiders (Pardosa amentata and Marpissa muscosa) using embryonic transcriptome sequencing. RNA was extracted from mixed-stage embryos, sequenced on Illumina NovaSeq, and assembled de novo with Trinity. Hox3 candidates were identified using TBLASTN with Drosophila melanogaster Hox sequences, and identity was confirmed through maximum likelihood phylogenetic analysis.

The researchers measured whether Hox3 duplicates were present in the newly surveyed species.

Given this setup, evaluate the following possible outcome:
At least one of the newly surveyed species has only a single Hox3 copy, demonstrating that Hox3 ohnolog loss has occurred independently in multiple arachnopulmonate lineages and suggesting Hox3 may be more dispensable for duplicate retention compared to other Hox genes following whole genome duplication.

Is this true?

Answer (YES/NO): YES